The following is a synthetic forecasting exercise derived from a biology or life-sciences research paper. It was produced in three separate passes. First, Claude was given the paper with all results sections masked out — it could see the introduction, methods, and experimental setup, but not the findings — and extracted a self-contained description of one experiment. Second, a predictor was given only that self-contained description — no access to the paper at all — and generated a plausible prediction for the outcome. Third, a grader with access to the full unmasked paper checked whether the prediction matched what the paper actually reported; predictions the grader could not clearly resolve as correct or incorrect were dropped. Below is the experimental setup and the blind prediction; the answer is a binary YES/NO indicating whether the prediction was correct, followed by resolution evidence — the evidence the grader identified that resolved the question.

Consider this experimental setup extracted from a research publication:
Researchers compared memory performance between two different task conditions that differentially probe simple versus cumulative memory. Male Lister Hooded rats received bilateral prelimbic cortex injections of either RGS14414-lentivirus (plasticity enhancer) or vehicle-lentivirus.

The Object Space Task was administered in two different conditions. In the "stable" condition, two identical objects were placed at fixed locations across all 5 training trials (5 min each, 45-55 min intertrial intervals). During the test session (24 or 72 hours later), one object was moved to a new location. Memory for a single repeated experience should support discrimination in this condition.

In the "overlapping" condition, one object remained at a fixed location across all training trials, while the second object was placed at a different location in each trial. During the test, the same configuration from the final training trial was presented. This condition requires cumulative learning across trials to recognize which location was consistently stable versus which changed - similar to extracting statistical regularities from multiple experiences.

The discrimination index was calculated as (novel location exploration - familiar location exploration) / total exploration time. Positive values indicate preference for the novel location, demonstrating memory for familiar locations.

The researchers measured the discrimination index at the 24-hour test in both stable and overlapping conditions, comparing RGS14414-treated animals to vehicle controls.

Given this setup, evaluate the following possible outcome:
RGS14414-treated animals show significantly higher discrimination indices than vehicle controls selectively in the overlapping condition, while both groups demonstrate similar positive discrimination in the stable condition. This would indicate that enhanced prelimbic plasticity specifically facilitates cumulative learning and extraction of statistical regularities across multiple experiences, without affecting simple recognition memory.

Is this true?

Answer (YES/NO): NO